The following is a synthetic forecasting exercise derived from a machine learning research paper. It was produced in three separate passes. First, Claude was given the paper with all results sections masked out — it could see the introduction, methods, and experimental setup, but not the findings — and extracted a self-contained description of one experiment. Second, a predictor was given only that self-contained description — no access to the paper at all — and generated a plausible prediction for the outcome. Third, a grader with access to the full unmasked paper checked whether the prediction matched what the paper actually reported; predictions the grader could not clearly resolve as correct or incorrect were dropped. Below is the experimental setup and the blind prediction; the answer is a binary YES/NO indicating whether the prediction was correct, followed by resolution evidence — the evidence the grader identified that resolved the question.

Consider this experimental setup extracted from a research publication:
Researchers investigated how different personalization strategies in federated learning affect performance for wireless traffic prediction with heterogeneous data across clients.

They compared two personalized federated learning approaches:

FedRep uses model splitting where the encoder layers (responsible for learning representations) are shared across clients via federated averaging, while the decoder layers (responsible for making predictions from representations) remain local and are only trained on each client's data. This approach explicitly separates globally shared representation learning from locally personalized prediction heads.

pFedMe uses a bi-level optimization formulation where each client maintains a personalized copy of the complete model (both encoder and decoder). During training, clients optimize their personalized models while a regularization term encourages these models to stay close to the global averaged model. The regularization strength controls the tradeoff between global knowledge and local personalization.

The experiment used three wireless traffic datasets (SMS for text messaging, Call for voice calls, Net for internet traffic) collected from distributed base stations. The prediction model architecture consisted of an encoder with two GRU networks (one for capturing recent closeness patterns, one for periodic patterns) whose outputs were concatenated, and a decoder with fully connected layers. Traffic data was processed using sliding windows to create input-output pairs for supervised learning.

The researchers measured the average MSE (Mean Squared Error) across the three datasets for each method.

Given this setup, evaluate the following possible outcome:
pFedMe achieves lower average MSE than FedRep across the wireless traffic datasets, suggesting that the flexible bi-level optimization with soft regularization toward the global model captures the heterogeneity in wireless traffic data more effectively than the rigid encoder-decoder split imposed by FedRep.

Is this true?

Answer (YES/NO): YES